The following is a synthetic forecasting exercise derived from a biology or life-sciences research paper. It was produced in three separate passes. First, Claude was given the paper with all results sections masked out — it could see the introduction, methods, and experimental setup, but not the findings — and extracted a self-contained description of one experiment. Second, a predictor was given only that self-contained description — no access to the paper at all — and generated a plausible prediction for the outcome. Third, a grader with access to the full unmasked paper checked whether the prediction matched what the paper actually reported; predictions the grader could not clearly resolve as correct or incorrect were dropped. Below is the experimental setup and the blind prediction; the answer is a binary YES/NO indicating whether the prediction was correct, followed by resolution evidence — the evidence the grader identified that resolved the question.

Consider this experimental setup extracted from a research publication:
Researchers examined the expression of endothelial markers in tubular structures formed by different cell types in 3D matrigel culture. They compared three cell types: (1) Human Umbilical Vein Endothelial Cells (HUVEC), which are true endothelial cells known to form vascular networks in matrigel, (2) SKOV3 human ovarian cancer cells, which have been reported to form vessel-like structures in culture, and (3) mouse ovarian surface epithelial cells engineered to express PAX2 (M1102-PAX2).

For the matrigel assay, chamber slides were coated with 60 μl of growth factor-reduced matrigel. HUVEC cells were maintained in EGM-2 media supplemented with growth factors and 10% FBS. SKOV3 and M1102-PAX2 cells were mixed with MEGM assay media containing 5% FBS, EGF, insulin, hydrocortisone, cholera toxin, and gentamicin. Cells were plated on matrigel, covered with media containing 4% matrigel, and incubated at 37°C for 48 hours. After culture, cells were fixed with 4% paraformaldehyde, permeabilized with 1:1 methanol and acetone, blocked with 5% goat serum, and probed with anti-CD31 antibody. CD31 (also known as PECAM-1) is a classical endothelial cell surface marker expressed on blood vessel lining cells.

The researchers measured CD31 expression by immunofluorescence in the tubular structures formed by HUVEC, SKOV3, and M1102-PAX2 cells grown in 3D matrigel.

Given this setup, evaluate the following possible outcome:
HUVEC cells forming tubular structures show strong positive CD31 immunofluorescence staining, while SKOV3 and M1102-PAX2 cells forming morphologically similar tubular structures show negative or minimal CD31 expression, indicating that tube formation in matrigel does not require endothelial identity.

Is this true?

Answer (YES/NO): NO